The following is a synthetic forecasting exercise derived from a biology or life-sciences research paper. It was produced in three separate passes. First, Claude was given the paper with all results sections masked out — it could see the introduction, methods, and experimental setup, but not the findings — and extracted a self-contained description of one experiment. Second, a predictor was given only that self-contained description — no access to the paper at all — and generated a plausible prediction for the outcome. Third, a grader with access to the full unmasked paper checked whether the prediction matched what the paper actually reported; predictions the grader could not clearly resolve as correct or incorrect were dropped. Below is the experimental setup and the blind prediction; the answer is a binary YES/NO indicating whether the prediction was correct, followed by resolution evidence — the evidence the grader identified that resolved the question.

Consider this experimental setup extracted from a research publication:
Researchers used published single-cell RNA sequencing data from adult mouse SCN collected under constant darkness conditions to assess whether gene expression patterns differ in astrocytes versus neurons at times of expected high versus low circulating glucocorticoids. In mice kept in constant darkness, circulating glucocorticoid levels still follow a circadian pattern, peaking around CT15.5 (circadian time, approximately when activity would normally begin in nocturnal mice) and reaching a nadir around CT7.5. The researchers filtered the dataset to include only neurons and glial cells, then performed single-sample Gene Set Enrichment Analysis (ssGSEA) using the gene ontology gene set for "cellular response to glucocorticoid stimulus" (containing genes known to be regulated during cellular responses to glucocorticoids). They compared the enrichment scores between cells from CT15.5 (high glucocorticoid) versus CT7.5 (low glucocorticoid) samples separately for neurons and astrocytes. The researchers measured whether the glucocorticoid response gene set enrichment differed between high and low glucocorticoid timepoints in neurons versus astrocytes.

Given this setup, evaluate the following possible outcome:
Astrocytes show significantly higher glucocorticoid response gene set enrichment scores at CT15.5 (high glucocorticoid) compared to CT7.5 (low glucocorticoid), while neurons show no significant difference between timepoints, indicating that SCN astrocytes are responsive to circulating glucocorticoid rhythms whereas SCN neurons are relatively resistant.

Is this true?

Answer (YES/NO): NO